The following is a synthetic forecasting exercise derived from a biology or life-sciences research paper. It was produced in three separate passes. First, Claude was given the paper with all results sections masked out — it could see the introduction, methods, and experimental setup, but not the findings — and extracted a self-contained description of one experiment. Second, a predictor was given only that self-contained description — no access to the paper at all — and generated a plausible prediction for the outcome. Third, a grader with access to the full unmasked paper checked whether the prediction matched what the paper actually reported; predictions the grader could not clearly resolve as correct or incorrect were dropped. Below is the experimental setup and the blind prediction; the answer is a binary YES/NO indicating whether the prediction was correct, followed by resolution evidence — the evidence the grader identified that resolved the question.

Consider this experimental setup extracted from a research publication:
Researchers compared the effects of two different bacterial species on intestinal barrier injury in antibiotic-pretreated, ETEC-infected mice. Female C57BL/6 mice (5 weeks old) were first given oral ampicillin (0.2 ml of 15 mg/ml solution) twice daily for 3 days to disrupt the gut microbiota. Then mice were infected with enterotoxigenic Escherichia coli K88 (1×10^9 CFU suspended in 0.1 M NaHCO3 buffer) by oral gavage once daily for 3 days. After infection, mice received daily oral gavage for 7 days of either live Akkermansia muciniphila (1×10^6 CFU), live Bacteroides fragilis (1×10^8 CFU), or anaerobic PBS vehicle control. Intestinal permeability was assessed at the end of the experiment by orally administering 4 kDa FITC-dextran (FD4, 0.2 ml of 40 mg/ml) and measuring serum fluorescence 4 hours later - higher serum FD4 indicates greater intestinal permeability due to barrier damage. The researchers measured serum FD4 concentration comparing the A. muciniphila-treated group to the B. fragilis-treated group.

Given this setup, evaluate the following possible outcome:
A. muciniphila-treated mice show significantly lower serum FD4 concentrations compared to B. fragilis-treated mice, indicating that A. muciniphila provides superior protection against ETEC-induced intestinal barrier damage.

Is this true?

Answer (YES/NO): NO